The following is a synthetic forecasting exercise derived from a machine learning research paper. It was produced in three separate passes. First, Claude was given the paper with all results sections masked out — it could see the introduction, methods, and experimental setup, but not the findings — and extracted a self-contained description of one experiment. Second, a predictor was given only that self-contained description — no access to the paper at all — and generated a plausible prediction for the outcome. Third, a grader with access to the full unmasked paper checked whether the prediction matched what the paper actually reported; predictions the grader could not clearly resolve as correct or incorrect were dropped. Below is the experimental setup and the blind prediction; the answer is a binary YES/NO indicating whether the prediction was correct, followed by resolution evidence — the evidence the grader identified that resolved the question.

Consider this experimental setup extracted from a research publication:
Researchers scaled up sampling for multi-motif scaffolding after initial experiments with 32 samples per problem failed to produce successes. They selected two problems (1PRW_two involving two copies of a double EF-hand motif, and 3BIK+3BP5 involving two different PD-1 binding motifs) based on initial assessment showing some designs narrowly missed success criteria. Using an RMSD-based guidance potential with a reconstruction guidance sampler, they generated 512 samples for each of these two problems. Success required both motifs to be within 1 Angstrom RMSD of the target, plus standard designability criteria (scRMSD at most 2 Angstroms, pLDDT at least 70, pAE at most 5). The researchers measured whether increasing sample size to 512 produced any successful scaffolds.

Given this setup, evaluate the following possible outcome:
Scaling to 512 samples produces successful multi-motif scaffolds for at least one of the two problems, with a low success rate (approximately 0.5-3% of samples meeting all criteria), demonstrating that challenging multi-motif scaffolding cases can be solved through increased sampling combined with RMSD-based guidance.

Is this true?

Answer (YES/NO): NO